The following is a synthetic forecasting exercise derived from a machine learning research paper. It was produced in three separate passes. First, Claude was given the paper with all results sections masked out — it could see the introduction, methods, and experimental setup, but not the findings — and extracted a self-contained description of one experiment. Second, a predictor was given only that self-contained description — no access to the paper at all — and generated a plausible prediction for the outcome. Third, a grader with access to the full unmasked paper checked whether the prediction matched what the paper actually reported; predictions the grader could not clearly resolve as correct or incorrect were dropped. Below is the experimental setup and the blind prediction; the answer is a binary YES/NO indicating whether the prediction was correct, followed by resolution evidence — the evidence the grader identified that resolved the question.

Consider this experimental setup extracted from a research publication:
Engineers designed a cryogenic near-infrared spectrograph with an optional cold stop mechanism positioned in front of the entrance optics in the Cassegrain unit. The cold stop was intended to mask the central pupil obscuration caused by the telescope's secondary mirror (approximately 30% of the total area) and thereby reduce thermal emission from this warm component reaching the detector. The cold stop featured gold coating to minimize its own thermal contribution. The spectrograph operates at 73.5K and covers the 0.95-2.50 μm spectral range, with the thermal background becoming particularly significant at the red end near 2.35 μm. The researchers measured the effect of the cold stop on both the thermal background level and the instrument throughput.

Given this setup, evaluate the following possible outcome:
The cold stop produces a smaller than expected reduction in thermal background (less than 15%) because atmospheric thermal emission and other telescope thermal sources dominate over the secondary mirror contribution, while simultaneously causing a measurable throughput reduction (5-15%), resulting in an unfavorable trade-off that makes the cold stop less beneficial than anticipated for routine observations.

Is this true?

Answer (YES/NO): NO